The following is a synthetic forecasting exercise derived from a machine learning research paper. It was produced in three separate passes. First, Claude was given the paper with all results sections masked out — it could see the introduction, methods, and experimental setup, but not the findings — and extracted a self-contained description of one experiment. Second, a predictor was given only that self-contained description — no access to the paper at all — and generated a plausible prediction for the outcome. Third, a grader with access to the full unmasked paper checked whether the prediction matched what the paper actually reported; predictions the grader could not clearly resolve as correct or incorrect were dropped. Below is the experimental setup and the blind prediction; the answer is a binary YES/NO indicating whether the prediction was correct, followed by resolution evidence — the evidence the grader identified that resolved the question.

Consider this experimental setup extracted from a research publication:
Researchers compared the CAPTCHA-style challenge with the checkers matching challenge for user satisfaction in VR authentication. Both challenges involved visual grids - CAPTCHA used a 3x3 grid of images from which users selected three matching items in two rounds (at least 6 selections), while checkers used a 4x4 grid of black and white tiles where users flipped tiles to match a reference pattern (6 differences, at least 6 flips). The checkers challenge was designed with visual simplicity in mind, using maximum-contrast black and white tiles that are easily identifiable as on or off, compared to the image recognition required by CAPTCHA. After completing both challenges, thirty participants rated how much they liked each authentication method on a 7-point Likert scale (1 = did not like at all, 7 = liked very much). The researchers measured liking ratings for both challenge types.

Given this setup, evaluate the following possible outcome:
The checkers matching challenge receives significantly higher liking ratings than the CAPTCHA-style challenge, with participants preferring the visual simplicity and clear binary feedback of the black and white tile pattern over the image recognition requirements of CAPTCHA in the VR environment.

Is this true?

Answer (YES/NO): YES